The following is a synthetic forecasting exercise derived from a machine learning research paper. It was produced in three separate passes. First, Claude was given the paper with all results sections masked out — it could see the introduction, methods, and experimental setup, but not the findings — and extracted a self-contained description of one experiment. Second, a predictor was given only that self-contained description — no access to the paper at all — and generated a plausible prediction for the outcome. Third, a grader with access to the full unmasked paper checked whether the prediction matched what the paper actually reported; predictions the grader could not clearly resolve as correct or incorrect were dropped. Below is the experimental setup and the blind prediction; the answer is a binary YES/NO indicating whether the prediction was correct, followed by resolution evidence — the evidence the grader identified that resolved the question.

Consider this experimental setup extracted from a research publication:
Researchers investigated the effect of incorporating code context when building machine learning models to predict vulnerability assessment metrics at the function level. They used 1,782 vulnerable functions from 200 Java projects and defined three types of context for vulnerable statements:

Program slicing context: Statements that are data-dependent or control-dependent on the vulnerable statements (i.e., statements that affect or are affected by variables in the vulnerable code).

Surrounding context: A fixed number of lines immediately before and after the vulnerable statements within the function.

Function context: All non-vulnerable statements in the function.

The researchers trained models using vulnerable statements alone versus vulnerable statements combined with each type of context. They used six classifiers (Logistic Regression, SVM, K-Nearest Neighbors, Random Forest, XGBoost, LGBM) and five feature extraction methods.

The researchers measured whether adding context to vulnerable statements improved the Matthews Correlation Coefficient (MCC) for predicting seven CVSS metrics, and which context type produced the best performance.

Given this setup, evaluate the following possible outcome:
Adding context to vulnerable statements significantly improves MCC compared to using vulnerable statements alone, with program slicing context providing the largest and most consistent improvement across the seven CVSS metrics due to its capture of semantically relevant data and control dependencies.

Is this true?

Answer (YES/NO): NO